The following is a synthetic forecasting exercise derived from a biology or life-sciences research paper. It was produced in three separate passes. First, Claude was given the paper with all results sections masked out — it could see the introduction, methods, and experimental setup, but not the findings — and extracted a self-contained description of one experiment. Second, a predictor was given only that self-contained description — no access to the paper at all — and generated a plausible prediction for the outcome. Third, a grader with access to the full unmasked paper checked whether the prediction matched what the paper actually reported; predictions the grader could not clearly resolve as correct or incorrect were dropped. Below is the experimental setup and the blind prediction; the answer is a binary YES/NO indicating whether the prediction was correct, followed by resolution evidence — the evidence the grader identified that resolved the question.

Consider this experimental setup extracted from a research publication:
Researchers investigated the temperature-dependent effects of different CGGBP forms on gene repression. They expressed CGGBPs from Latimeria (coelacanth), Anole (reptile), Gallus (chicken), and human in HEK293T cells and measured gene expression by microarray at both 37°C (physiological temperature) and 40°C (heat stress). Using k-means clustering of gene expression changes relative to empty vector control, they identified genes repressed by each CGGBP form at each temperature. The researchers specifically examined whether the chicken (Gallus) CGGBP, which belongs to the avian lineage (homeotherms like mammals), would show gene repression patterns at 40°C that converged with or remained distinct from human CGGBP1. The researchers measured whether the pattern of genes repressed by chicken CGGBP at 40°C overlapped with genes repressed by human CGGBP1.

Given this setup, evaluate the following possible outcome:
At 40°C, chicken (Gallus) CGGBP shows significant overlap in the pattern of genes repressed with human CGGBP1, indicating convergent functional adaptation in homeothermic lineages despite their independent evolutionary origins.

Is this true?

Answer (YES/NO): YES